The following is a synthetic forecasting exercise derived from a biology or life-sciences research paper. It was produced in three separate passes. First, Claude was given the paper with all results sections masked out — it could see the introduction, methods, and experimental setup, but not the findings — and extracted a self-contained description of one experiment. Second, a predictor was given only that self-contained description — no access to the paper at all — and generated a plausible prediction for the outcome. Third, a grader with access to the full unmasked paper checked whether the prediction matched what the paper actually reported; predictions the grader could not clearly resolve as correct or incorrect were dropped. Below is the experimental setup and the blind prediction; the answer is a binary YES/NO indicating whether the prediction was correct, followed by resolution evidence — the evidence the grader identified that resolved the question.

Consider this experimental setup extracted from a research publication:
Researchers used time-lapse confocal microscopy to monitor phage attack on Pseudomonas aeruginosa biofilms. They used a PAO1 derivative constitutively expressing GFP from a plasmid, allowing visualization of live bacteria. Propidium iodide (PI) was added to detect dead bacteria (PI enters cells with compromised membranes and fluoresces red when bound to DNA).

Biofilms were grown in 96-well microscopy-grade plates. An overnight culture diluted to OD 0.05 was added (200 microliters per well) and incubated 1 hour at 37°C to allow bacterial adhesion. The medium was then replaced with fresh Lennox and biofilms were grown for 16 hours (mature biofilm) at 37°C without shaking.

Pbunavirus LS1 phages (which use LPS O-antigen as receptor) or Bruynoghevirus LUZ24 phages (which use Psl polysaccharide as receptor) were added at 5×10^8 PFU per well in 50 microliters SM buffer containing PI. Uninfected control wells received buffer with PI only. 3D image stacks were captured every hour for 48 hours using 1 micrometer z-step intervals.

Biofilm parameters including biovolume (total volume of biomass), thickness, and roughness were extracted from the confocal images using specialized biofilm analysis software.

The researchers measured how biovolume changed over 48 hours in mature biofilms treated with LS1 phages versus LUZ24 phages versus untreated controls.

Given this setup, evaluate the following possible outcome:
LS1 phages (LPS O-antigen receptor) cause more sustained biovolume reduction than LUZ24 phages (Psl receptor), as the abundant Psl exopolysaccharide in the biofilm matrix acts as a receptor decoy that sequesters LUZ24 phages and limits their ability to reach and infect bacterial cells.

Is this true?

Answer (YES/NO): NO